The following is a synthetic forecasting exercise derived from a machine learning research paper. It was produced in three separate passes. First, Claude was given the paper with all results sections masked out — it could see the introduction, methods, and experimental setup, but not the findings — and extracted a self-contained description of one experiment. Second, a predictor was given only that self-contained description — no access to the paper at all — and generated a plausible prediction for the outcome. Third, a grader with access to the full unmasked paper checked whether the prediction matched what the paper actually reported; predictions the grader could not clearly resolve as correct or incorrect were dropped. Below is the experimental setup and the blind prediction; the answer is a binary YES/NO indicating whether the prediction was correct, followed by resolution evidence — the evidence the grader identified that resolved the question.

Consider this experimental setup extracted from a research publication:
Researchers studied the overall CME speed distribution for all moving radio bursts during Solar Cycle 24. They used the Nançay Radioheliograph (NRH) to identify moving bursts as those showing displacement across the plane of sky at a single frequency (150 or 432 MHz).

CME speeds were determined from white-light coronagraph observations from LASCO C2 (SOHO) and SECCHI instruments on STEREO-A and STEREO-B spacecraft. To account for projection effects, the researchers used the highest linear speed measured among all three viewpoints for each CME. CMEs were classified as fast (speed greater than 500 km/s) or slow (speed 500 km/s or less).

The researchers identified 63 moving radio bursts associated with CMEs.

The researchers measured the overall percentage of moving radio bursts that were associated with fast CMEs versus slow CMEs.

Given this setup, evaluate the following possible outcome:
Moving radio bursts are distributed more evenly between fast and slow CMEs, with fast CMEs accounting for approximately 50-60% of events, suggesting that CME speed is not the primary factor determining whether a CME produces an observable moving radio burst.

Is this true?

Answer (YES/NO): YES